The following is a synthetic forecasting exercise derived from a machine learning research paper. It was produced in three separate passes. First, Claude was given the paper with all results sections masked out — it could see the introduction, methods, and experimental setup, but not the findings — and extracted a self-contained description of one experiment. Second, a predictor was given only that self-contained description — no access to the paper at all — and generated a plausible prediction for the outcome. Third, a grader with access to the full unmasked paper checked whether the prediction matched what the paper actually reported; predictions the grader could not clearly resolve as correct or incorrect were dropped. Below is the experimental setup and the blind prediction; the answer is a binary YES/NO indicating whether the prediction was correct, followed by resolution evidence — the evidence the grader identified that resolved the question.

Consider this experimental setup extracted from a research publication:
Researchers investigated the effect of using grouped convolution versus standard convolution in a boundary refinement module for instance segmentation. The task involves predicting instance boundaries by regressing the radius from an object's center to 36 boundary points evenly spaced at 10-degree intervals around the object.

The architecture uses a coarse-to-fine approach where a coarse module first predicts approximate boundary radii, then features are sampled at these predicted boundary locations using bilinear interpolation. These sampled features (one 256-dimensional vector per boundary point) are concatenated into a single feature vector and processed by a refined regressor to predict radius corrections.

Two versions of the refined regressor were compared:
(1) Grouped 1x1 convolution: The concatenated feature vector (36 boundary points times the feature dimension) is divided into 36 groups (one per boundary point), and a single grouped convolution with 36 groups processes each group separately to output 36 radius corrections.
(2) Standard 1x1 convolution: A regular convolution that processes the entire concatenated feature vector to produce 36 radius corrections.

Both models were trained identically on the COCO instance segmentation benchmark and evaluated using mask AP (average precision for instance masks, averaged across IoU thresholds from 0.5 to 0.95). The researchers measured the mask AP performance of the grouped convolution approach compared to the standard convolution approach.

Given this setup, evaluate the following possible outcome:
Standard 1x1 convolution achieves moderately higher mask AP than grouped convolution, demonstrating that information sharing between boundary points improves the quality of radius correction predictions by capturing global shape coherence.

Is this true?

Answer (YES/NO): NO